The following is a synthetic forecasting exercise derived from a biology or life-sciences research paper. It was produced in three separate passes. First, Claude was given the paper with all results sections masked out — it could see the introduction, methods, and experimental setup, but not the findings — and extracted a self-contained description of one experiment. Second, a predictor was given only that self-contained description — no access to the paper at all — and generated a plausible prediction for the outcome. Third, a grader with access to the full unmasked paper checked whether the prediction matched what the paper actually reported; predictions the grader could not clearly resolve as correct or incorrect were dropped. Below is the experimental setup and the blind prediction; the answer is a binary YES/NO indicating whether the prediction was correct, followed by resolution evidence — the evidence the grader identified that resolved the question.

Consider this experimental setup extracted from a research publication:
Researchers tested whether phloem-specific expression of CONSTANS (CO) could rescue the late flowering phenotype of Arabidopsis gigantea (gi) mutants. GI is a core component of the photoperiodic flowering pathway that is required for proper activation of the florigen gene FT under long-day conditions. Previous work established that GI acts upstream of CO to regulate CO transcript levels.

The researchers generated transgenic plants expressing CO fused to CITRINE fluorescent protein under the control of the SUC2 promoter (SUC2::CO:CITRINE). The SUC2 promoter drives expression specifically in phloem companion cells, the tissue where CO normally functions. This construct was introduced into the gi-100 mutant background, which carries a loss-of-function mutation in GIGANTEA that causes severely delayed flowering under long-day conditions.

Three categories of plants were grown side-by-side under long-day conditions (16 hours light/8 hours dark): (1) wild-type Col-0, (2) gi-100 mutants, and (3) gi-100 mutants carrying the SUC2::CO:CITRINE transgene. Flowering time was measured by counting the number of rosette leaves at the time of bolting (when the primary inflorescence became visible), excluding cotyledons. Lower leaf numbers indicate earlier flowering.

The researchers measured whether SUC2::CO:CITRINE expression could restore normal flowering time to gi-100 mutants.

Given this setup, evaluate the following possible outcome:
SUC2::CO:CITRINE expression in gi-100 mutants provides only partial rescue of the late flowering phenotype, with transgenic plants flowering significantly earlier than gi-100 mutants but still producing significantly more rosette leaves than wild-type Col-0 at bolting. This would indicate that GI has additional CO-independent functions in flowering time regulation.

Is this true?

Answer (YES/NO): NO